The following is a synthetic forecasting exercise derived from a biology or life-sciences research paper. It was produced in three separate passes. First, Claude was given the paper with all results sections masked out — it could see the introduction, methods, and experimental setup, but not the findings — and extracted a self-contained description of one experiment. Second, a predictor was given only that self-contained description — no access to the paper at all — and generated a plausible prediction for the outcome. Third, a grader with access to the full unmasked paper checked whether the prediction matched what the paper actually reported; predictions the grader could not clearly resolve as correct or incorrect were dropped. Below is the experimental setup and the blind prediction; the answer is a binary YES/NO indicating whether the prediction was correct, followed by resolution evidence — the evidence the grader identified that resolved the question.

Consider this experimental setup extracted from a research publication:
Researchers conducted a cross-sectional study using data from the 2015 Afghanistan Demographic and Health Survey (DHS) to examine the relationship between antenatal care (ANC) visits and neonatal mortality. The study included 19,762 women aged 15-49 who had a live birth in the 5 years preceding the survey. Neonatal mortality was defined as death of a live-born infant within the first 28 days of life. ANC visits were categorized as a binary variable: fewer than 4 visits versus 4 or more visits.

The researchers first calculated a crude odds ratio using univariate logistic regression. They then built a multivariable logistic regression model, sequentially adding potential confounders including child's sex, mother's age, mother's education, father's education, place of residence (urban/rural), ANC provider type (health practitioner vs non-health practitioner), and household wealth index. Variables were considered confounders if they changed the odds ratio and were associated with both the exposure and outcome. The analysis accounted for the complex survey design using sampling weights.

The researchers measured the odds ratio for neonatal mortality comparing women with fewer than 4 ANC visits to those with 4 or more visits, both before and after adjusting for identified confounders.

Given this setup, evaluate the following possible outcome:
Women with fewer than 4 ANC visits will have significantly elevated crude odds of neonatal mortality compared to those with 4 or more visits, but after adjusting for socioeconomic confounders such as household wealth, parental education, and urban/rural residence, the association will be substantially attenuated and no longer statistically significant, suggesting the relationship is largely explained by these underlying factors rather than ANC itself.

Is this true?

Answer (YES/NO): YES